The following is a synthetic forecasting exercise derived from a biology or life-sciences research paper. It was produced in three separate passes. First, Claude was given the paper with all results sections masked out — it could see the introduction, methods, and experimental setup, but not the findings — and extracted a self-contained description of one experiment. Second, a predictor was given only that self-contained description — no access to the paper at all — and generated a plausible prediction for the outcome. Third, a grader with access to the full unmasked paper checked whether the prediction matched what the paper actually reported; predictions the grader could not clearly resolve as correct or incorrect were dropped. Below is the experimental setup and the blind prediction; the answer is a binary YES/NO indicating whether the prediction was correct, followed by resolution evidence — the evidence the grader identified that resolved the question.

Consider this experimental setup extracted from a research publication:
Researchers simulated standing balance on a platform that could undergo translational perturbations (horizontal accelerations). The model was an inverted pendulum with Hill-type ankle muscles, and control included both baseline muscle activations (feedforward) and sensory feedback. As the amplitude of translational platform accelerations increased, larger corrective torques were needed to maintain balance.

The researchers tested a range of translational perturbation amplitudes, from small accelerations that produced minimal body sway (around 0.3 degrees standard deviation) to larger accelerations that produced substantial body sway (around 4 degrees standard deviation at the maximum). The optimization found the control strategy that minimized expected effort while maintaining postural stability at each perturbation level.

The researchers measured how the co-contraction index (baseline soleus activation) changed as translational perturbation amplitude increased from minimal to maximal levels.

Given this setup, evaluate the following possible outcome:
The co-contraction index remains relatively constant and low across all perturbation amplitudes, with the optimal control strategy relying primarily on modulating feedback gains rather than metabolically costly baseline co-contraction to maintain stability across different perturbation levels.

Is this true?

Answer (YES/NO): NO